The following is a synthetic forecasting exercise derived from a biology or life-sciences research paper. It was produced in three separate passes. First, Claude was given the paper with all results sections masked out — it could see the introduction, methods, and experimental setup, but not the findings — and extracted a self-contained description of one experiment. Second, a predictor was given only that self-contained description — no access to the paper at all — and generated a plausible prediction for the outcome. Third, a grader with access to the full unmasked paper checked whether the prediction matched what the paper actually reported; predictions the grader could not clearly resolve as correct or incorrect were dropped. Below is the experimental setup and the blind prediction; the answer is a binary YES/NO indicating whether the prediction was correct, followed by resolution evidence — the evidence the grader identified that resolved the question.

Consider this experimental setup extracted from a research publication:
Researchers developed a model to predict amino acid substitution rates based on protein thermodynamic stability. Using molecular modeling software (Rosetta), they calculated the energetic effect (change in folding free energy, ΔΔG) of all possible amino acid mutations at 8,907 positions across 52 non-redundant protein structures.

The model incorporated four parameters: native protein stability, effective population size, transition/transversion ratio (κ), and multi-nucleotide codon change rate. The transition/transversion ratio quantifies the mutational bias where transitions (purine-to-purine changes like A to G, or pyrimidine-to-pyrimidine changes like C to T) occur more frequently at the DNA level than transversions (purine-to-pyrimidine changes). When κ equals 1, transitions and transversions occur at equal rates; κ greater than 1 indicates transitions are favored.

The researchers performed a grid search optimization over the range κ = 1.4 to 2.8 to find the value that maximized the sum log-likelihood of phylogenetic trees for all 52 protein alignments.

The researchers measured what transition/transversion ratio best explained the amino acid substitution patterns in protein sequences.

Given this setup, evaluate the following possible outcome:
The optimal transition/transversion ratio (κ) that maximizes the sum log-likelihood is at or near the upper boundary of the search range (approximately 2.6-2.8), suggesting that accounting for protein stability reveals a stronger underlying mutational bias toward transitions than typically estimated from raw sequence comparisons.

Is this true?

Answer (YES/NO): NO